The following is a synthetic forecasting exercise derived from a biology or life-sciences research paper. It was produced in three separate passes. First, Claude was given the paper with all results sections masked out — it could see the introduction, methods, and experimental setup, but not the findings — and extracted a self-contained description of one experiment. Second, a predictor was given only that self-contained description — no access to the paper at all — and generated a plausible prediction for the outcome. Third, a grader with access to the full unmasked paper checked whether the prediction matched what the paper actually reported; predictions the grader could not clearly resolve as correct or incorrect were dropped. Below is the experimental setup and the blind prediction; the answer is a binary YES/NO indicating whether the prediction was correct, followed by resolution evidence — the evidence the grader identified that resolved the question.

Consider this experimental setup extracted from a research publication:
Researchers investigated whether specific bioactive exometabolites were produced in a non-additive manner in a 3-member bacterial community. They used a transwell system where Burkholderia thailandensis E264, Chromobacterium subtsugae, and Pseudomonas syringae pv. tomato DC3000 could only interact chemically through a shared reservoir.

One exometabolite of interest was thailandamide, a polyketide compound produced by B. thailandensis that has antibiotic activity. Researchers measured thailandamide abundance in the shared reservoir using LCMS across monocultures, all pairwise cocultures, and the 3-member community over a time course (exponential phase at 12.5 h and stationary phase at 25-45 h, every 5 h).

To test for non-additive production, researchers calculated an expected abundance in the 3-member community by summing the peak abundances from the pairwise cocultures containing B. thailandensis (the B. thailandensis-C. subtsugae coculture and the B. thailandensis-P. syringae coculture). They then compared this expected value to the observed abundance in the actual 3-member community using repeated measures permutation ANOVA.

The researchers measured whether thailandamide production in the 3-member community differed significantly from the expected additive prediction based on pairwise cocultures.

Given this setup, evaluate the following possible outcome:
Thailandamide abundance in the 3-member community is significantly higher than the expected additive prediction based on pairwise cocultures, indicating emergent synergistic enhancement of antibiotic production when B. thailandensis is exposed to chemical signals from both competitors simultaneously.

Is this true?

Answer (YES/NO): YES